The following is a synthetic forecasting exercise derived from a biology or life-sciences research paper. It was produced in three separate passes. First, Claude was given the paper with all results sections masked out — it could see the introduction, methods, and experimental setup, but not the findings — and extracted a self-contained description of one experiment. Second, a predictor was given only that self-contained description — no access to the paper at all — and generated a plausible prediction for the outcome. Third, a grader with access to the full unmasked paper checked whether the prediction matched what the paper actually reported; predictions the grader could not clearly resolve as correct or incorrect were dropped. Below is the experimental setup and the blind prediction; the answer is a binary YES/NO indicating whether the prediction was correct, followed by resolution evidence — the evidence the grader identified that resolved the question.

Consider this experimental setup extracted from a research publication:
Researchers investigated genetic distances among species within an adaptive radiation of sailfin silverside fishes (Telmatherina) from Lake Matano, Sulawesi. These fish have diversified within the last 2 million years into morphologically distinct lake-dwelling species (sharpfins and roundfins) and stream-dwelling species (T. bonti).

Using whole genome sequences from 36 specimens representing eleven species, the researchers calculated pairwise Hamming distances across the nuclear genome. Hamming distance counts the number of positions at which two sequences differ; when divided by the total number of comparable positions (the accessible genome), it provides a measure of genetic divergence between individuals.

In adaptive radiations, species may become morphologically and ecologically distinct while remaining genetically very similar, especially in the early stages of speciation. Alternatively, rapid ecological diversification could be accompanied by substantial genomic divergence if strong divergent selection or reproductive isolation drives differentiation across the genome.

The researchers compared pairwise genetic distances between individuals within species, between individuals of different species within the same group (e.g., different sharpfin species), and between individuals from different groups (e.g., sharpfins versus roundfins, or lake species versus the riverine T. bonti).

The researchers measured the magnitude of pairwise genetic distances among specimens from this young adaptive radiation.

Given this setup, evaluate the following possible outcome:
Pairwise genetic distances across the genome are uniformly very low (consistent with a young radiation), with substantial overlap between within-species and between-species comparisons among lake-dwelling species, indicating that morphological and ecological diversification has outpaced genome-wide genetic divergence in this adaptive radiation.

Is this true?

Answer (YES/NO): NO